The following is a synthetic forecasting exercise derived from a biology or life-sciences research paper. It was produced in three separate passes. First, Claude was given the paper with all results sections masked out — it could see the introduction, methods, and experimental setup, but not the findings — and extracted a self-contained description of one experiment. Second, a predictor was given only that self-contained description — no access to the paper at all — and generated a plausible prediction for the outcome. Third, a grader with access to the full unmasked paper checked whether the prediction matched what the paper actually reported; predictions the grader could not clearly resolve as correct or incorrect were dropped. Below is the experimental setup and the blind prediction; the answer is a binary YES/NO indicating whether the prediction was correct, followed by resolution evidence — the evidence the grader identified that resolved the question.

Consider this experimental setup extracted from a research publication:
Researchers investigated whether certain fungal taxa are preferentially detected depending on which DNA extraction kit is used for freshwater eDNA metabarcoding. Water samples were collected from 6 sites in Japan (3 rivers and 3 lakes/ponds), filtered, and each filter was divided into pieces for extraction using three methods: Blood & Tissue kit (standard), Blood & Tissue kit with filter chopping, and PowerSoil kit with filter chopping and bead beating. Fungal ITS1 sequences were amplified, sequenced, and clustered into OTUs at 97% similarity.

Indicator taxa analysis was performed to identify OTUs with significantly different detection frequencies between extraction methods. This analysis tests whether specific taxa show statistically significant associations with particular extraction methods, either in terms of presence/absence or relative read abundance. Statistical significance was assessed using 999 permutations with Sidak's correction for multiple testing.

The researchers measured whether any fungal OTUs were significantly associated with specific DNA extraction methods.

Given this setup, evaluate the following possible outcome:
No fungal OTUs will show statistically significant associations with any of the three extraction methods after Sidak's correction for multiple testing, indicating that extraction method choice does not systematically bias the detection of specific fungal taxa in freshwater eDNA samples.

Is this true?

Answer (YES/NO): YES